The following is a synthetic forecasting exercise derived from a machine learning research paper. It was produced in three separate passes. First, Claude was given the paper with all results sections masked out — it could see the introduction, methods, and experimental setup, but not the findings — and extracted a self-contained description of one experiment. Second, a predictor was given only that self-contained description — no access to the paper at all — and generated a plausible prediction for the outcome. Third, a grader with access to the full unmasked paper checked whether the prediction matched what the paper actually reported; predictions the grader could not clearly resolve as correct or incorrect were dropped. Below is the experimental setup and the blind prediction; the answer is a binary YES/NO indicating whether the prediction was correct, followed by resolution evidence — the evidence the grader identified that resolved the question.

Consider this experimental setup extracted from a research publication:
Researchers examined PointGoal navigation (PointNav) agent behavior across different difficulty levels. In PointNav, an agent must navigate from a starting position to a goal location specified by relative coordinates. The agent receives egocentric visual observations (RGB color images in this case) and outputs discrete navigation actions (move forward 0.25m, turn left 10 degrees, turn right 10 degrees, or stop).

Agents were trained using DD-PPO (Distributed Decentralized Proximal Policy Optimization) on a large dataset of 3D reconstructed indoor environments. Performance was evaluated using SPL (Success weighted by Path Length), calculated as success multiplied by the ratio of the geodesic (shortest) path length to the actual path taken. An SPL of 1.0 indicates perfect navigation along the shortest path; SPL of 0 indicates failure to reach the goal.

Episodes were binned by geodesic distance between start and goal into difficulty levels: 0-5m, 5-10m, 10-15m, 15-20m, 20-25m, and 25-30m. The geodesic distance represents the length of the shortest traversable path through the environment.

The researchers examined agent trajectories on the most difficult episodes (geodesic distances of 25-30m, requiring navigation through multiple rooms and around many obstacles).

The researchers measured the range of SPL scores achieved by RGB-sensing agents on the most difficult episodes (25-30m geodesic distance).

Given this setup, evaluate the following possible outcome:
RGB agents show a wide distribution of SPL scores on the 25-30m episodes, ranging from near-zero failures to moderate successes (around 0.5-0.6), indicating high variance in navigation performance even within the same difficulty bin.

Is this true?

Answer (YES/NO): NO